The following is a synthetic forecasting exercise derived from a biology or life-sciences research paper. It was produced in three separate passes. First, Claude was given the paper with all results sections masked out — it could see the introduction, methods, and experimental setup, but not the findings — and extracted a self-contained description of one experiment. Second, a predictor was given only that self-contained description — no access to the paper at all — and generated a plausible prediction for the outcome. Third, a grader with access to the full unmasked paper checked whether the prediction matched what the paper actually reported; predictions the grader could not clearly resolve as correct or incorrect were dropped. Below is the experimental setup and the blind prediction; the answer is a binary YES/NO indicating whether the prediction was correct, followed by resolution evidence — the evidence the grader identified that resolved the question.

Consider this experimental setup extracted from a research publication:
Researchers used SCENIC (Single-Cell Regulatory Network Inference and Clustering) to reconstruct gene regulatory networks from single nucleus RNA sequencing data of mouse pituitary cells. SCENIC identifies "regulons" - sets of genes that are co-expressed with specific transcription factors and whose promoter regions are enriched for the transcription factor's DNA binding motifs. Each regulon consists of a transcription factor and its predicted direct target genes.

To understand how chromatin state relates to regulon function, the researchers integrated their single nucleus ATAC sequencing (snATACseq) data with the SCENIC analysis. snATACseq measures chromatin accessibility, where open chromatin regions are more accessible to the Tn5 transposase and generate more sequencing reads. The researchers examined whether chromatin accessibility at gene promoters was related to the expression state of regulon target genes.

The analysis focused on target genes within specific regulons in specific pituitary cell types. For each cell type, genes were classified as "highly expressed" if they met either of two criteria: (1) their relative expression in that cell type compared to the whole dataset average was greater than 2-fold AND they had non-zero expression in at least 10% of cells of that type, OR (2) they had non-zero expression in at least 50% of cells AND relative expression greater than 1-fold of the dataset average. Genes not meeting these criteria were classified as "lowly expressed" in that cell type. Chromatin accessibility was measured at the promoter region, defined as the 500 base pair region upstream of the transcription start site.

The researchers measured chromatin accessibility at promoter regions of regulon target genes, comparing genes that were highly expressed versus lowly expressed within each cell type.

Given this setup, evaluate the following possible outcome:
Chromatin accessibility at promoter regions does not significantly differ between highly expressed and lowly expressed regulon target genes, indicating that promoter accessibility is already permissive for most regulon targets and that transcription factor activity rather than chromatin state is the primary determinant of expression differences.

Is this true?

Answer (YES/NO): NO